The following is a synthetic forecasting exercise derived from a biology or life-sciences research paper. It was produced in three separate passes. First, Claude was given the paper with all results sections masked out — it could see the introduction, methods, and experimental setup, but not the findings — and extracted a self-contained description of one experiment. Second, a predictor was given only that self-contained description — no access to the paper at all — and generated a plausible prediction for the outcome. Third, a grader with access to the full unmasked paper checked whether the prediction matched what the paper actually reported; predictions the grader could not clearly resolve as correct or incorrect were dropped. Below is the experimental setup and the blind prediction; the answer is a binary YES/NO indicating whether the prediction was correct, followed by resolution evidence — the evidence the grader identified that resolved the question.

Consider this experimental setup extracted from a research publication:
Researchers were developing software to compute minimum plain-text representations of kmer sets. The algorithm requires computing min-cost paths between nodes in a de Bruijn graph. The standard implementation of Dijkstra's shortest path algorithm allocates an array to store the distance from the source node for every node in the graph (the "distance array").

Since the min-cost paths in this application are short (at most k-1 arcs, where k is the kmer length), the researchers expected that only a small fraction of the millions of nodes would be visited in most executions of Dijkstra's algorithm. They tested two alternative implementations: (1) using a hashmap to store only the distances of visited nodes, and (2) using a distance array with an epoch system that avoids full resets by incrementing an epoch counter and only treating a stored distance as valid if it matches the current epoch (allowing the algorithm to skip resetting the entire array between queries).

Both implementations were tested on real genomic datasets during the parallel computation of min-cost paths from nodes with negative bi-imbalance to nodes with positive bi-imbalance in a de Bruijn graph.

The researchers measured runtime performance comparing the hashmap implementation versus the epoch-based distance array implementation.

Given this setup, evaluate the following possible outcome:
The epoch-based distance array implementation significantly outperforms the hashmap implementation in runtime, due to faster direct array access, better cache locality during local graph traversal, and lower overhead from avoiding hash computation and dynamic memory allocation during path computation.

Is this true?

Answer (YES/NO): NO